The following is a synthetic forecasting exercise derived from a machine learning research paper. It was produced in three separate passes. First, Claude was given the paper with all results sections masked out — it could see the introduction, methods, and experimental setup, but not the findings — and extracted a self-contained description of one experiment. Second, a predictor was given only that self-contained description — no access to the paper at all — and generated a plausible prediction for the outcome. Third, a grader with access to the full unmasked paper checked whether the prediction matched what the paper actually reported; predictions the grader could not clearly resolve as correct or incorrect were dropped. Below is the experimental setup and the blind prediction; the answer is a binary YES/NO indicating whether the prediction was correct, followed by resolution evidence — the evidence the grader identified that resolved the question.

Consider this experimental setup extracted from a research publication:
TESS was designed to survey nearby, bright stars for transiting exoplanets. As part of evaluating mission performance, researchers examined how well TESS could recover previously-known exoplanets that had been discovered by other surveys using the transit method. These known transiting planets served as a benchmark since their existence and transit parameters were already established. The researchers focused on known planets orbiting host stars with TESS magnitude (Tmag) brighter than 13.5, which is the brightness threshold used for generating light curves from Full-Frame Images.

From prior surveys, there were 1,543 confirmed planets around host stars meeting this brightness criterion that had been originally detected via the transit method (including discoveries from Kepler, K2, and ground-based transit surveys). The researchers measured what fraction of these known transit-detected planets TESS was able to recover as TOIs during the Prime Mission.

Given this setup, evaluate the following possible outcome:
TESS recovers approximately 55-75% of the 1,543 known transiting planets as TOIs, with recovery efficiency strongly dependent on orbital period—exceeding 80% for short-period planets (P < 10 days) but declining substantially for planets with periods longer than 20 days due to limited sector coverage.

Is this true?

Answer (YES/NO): NO